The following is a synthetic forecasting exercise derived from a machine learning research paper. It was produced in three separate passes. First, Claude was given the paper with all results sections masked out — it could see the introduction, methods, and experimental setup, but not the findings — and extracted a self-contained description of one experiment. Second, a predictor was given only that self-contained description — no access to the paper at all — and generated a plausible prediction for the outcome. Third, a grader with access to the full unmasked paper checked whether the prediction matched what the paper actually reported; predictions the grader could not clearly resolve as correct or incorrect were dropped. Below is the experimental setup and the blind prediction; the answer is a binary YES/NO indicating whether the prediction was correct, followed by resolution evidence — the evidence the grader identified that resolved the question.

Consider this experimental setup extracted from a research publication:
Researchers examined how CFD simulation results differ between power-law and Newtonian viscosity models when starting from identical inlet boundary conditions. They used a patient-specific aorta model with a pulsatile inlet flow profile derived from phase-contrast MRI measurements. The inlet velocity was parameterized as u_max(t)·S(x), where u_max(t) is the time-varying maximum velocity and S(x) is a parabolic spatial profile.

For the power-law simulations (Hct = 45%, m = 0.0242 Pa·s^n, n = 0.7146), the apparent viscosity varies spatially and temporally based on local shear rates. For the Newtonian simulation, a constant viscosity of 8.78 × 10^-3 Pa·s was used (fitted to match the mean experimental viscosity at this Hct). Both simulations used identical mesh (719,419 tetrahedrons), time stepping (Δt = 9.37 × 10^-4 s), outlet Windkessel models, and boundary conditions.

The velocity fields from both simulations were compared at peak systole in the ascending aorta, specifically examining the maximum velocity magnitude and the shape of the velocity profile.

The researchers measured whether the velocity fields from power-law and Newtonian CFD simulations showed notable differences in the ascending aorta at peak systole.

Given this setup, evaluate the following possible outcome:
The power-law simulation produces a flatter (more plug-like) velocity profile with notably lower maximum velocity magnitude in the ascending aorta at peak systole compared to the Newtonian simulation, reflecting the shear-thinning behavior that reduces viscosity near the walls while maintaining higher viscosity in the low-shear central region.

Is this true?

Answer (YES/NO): NO